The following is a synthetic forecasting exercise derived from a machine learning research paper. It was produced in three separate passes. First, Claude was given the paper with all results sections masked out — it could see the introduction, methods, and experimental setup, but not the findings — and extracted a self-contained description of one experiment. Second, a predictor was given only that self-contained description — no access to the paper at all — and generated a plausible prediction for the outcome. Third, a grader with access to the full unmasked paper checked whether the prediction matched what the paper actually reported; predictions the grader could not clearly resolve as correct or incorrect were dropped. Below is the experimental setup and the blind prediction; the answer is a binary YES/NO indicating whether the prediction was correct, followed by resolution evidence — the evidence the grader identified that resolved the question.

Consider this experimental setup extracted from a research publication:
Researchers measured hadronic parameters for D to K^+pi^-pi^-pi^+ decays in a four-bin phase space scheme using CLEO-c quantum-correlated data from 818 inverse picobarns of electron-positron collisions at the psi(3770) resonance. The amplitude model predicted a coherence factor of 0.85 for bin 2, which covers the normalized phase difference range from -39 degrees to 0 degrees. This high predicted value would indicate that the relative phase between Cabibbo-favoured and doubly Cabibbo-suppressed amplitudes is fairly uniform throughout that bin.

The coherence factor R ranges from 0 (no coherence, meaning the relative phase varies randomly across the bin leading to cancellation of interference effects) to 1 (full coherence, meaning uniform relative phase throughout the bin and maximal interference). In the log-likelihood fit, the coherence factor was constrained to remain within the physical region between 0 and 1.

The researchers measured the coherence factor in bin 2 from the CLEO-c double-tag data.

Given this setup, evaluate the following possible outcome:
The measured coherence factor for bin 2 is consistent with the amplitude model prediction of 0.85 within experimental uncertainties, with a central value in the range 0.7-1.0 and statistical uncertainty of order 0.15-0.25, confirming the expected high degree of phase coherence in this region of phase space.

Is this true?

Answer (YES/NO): NO